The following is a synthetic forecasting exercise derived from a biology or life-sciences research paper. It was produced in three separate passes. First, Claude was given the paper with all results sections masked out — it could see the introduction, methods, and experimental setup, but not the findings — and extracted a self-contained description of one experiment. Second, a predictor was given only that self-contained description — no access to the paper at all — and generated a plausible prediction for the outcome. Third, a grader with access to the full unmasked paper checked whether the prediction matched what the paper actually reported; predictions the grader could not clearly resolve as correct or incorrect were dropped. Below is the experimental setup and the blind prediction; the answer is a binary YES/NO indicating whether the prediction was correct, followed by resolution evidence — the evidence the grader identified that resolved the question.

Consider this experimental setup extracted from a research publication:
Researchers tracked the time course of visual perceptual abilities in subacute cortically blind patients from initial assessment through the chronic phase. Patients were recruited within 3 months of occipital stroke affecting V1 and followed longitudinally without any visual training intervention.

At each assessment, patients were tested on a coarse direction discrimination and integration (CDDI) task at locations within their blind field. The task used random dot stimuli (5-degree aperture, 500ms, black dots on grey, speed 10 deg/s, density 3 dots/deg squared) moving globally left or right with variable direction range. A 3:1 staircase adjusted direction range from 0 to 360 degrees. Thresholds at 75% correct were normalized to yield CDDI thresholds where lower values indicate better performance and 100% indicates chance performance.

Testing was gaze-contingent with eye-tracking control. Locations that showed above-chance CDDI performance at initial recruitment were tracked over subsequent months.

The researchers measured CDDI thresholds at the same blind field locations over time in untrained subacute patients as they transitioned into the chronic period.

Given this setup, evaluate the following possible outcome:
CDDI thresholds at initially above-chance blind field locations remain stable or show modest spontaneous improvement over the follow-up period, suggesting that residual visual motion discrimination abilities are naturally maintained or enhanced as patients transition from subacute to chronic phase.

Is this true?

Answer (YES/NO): NO